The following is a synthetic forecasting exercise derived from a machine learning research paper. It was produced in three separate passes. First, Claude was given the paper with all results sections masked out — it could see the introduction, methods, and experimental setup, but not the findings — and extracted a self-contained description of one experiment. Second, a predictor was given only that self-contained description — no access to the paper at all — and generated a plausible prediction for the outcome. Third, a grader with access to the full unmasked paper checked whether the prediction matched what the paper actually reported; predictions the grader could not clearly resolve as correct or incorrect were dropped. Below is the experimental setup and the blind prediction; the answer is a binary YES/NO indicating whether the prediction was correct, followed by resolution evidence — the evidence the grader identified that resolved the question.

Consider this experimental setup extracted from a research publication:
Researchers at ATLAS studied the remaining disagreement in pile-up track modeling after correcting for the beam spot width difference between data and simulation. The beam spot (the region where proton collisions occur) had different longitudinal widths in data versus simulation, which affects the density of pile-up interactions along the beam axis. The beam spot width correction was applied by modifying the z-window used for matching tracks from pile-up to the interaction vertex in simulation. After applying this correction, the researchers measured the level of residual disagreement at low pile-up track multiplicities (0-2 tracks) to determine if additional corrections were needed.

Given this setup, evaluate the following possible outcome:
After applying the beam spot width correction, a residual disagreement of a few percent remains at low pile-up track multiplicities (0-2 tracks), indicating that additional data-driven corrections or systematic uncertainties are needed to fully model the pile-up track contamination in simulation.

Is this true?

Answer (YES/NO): NO